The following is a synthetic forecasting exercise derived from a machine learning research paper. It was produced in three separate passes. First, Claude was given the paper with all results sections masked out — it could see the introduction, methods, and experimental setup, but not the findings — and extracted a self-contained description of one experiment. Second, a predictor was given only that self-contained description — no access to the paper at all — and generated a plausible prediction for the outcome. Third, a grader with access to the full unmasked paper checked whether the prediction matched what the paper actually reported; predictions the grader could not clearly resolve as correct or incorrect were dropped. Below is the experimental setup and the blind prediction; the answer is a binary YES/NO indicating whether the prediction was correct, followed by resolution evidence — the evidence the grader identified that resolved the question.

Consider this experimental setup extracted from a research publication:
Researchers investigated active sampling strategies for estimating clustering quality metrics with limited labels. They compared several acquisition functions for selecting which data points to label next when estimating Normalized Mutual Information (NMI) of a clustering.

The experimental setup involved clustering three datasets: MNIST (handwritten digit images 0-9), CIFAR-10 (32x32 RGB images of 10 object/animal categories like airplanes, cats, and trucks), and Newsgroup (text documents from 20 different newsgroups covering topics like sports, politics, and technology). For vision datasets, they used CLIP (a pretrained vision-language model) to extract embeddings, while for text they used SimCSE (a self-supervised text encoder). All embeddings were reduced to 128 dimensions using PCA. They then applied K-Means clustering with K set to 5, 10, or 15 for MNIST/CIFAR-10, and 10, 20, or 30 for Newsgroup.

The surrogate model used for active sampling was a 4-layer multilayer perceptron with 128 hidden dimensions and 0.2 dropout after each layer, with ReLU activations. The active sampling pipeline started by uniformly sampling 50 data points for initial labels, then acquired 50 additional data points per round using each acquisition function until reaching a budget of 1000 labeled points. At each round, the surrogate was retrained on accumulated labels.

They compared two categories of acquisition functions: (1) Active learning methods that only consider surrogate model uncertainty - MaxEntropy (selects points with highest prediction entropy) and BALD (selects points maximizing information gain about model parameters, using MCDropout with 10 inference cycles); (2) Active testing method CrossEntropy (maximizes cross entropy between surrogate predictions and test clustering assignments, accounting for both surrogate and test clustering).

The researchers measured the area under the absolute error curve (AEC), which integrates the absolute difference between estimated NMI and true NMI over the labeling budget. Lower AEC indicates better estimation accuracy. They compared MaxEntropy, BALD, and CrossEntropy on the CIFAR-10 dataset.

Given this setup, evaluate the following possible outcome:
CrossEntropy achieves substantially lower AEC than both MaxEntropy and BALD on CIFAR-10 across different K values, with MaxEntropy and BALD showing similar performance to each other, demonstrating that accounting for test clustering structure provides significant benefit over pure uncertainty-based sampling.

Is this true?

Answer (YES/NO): NO